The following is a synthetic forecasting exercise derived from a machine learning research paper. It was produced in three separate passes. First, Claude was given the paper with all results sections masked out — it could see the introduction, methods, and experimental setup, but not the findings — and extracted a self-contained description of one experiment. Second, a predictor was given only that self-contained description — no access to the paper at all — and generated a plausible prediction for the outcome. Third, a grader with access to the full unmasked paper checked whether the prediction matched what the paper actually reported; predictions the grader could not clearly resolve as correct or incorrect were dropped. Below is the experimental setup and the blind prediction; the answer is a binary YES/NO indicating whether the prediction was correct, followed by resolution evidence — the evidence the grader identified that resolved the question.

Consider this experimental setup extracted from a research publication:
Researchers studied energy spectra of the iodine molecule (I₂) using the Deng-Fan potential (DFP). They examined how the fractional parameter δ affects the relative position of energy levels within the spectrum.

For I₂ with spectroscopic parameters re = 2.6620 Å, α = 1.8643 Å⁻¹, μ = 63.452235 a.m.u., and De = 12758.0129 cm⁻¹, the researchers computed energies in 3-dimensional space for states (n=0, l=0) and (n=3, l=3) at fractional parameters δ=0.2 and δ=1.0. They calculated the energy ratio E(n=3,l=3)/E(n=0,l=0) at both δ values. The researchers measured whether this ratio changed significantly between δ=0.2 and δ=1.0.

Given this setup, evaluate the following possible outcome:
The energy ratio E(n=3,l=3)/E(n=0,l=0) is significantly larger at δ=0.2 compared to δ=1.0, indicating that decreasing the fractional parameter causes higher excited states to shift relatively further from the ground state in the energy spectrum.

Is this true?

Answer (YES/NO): NO